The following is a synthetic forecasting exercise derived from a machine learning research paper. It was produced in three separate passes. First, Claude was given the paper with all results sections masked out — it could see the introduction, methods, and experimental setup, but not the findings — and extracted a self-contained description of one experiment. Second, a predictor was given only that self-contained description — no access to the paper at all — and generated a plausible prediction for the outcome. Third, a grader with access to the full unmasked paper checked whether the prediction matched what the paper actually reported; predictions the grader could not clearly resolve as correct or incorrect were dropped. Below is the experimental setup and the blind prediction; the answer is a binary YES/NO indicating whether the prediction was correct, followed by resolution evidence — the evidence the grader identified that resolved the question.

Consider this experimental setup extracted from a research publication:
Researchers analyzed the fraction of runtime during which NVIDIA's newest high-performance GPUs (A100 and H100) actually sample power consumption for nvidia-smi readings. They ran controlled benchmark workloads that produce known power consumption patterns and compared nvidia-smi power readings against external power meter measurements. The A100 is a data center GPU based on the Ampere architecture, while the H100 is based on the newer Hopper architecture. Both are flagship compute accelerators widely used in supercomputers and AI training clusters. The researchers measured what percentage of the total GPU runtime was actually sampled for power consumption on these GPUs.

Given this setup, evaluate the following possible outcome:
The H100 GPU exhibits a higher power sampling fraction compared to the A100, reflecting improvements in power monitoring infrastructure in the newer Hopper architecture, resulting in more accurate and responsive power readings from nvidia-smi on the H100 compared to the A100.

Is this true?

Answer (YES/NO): NO